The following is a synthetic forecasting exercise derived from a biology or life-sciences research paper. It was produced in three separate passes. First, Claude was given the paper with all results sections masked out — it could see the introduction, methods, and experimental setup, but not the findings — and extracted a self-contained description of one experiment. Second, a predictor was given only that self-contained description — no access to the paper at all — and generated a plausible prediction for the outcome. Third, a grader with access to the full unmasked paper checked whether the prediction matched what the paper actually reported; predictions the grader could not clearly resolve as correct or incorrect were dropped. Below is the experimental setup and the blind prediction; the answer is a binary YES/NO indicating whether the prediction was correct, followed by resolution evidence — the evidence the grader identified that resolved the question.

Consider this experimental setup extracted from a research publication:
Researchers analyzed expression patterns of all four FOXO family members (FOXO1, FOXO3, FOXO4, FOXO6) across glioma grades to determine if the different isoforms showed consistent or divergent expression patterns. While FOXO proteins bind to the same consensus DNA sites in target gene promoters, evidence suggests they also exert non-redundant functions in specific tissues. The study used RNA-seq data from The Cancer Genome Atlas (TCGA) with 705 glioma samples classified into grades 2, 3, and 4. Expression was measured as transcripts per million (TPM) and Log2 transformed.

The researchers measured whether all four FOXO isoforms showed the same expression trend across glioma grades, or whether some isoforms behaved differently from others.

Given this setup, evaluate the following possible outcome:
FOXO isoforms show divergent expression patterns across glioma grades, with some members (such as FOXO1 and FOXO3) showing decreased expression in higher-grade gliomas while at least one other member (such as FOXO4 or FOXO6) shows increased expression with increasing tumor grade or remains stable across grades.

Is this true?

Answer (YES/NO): NO